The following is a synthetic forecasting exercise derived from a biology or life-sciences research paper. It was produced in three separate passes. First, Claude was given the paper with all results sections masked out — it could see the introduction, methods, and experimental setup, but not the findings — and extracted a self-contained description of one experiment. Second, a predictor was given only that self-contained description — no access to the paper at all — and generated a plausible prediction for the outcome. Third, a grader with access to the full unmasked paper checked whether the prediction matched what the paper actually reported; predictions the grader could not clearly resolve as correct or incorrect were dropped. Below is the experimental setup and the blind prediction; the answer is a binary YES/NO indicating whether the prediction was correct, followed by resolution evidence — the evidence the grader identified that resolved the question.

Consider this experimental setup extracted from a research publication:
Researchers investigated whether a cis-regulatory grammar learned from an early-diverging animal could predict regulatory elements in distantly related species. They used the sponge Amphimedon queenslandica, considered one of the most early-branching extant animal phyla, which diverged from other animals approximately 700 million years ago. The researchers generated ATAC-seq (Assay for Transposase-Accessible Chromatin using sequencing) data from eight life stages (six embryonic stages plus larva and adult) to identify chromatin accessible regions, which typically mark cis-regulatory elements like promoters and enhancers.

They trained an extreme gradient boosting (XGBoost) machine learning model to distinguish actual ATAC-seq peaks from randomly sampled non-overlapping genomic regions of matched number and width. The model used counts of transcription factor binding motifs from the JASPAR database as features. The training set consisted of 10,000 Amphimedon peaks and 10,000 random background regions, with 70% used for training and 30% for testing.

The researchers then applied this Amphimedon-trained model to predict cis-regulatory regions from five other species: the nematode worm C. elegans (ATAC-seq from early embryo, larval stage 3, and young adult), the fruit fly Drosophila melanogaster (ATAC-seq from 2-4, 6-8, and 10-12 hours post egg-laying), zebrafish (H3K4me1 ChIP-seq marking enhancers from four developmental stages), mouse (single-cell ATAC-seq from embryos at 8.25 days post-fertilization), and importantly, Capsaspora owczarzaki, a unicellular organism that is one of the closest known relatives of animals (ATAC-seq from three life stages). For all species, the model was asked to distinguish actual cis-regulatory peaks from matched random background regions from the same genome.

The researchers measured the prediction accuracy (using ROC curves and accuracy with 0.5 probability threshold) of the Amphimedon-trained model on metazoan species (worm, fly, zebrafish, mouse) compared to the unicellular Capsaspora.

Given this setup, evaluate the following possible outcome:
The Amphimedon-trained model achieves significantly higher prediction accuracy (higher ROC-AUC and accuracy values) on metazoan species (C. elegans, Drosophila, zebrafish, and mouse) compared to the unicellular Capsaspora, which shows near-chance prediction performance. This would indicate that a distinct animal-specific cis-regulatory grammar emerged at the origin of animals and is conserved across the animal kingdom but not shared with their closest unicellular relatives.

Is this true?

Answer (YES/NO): YES